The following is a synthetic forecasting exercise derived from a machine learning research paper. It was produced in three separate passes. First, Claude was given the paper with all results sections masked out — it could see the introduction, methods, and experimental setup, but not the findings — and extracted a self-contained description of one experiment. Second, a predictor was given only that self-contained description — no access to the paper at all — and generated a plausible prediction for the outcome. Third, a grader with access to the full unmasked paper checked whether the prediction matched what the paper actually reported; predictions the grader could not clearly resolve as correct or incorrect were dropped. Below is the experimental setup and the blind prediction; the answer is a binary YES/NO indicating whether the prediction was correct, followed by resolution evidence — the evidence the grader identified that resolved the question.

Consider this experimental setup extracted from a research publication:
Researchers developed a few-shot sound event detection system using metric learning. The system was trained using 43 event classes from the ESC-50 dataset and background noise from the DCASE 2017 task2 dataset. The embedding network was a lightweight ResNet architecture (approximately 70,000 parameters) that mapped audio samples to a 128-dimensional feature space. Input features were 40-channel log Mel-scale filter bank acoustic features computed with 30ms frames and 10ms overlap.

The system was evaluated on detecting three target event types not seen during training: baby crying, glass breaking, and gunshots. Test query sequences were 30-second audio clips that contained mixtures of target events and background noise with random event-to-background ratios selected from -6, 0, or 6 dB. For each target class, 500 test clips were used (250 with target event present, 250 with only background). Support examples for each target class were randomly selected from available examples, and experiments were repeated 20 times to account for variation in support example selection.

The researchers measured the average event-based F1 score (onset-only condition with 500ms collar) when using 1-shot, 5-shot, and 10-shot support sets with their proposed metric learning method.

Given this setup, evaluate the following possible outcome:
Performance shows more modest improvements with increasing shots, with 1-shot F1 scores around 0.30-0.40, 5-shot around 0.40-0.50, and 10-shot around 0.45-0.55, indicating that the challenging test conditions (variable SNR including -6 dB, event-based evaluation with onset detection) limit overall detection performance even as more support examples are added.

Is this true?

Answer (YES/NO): YES